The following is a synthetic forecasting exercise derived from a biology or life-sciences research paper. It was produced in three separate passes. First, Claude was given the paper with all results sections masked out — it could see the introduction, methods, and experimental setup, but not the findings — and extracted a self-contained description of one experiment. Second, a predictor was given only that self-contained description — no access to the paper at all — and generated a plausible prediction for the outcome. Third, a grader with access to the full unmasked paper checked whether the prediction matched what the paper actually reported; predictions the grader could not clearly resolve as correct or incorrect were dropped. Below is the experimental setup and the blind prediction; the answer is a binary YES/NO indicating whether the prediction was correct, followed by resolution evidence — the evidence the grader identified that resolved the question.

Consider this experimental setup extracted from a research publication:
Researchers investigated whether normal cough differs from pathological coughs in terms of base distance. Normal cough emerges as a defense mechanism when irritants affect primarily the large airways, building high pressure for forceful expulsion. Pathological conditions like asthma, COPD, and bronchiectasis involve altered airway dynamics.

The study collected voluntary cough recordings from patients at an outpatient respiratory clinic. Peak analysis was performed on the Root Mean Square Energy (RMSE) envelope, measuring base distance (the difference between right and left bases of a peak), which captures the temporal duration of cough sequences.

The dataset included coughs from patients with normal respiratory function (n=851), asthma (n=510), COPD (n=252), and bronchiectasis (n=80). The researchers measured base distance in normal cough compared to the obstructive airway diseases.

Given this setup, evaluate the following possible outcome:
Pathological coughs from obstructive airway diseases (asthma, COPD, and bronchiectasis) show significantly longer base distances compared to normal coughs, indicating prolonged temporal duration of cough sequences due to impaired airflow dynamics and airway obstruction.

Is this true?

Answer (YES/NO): NO